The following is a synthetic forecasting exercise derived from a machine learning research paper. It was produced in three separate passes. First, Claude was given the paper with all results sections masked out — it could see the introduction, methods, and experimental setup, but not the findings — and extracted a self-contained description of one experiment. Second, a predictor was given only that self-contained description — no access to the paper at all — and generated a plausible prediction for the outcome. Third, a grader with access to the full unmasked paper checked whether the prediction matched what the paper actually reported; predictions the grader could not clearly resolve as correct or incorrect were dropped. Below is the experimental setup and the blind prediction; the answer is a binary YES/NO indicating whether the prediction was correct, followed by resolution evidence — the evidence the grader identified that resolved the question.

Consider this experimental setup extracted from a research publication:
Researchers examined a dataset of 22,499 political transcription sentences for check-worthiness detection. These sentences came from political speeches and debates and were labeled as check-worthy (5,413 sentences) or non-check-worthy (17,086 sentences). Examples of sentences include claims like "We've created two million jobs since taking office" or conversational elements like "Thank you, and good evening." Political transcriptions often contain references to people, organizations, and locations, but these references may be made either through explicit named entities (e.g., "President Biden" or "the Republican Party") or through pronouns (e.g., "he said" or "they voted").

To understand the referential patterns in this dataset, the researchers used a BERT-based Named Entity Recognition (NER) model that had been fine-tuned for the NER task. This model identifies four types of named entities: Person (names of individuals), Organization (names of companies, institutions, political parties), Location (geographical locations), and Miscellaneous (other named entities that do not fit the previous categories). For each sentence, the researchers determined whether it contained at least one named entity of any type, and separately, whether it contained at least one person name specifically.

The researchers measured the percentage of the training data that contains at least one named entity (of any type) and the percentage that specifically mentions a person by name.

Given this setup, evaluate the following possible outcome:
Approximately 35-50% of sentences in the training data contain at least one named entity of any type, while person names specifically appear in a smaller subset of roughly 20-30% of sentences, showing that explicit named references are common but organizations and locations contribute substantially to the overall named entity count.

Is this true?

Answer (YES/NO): NO